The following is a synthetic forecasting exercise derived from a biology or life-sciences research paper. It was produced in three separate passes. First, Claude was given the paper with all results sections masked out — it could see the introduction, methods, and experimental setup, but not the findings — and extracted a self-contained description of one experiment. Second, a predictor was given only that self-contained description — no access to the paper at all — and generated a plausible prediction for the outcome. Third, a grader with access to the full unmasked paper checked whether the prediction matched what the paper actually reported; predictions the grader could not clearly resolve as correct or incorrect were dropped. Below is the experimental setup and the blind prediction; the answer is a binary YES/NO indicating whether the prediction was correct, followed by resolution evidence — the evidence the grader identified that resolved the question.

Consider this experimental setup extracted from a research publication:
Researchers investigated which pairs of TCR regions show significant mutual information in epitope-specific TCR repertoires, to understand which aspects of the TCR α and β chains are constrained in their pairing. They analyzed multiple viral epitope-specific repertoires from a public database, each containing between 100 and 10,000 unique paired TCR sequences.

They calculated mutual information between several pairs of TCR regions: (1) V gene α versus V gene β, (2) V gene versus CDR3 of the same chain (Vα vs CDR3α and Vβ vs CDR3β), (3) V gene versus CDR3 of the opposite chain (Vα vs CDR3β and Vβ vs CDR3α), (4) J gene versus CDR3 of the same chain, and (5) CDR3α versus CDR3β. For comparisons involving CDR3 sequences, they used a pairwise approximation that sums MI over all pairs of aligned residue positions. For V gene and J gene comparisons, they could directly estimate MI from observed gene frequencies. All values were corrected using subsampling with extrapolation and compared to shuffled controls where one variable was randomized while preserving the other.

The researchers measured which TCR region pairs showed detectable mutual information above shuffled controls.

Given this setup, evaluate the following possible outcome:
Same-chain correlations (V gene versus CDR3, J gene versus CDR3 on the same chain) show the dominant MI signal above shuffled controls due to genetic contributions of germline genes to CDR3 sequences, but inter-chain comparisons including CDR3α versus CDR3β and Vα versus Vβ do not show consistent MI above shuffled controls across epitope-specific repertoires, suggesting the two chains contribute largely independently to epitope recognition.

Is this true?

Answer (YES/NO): NO